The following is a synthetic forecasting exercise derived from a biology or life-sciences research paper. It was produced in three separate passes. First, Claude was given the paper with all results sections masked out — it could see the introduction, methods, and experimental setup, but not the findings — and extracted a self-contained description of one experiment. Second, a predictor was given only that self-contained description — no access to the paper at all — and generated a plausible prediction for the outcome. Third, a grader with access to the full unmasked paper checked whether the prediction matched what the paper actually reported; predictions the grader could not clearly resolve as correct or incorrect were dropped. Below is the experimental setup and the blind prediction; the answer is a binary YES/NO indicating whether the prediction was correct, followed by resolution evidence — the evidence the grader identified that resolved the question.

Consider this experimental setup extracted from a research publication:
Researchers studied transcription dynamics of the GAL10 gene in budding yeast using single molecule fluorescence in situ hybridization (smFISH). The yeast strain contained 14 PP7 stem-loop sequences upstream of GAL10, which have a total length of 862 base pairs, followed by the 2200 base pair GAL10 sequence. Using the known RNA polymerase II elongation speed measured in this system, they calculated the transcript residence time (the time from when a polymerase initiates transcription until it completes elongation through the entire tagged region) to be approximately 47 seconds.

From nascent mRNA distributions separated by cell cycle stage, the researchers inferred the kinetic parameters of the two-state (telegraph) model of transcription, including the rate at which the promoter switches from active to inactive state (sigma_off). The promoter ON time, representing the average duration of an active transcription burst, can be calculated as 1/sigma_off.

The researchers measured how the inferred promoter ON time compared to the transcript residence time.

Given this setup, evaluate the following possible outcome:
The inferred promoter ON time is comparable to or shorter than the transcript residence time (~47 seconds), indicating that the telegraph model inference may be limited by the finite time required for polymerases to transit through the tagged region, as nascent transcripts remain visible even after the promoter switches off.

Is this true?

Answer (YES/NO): NO